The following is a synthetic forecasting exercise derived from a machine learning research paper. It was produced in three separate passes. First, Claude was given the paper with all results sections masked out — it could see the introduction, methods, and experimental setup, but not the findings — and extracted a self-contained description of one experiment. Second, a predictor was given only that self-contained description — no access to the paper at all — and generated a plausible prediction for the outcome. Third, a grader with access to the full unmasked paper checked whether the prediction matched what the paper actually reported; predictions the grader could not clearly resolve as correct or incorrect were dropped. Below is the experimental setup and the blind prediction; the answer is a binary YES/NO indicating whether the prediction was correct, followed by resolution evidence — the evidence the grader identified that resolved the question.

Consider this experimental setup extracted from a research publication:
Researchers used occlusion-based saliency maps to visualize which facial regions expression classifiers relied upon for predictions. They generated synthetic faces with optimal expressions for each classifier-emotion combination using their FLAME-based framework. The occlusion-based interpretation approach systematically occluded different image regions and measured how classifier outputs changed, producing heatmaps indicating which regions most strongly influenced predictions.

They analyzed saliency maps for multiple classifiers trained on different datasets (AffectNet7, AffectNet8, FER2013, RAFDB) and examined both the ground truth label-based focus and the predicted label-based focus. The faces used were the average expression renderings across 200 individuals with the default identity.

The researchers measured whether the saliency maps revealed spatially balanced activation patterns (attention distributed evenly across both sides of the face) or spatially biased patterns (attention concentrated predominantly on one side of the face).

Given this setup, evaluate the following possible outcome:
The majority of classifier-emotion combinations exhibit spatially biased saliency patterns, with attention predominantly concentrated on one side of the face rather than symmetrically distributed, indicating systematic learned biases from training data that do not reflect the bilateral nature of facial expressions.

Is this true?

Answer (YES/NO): YES